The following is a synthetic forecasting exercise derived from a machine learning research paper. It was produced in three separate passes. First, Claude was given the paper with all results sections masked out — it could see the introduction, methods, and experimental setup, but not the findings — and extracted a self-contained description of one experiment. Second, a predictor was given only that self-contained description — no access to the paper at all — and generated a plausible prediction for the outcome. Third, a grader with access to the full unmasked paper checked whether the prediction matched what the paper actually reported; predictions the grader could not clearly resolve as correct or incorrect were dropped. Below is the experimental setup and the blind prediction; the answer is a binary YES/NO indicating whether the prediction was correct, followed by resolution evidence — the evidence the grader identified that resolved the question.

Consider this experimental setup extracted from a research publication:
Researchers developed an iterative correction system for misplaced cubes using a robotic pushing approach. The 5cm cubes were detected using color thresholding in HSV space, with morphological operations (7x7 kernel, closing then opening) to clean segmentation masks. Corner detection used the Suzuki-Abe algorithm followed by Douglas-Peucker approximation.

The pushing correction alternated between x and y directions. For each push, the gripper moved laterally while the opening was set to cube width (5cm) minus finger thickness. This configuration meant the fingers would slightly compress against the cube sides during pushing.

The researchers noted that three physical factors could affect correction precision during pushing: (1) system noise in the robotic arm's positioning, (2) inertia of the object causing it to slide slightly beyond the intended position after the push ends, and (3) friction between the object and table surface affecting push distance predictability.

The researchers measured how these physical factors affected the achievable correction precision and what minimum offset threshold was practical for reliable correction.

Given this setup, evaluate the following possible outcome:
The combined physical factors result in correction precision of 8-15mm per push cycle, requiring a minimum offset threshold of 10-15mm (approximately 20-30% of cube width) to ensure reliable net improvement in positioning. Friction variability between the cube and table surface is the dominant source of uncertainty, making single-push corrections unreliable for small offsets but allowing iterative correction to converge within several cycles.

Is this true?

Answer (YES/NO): NO